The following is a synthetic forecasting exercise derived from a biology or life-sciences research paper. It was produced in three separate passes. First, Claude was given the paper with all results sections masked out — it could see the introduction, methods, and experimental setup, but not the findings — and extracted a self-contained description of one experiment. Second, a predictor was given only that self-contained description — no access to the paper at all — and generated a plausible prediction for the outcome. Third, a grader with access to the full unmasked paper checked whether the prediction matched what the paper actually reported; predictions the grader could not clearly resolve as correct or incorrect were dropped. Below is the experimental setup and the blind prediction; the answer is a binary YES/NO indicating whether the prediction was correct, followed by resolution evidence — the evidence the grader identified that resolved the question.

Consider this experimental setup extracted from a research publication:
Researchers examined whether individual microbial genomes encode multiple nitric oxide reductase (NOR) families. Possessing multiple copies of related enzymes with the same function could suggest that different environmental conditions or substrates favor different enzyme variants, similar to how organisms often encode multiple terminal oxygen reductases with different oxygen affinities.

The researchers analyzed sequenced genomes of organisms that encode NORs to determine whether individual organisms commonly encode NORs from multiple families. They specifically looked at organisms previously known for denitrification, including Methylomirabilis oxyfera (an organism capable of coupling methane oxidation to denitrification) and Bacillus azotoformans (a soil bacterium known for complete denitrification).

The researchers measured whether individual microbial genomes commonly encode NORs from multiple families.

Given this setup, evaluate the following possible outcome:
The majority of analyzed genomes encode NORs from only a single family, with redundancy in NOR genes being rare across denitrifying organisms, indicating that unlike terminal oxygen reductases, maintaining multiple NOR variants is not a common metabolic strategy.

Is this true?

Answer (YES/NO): NO